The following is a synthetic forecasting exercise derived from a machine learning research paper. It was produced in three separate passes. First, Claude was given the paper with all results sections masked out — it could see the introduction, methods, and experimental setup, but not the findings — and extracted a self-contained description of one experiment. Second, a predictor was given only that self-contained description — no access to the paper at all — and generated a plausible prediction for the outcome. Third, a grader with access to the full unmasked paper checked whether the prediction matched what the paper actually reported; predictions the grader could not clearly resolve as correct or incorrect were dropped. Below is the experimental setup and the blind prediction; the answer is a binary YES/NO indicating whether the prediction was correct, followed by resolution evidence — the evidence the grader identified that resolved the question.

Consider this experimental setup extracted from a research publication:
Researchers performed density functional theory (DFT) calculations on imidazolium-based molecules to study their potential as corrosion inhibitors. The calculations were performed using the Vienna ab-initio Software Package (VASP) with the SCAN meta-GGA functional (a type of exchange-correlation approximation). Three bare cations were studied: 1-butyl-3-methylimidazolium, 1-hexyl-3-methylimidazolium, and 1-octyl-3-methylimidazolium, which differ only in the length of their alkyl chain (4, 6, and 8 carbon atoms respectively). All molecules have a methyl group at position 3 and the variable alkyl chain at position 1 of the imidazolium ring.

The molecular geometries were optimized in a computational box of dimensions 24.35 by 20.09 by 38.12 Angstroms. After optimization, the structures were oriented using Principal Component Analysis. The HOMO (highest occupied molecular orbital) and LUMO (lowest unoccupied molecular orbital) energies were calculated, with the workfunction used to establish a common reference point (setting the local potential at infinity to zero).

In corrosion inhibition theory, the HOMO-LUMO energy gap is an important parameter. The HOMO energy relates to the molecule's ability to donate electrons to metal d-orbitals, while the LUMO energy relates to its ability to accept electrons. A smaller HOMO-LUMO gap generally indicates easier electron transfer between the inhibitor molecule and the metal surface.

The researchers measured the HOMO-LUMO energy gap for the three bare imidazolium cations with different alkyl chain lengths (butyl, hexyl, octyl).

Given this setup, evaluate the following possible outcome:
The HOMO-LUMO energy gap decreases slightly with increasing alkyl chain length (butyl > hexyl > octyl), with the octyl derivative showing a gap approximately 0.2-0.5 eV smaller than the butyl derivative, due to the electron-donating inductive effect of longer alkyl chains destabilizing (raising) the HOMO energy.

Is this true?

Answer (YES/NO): NO